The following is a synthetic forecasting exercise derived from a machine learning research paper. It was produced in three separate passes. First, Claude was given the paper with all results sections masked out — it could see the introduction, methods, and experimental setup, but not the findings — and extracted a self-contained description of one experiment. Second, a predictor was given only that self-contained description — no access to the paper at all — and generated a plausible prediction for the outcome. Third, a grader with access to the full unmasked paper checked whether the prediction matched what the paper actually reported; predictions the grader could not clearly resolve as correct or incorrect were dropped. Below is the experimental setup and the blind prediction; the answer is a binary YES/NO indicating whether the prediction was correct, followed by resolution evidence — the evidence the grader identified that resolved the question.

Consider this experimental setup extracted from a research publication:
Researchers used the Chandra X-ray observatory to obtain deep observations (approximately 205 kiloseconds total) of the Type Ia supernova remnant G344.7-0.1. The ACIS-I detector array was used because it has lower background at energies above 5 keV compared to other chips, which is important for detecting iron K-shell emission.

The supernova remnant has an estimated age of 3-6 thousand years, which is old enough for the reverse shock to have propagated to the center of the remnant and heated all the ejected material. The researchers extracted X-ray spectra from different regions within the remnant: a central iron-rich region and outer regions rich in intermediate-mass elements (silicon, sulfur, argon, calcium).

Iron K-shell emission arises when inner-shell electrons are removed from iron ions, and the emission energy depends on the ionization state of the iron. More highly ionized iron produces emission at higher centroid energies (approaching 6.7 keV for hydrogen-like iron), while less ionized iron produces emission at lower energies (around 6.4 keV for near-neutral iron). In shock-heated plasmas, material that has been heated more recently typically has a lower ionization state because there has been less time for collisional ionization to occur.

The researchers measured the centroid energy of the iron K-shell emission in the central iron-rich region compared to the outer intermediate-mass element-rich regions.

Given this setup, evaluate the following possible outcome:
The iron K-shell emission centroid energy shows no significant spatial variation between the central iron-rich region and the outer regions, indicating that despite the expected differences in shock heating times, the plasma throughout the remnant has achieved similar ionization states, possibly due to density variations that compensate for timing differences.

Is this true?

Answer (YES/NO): NO